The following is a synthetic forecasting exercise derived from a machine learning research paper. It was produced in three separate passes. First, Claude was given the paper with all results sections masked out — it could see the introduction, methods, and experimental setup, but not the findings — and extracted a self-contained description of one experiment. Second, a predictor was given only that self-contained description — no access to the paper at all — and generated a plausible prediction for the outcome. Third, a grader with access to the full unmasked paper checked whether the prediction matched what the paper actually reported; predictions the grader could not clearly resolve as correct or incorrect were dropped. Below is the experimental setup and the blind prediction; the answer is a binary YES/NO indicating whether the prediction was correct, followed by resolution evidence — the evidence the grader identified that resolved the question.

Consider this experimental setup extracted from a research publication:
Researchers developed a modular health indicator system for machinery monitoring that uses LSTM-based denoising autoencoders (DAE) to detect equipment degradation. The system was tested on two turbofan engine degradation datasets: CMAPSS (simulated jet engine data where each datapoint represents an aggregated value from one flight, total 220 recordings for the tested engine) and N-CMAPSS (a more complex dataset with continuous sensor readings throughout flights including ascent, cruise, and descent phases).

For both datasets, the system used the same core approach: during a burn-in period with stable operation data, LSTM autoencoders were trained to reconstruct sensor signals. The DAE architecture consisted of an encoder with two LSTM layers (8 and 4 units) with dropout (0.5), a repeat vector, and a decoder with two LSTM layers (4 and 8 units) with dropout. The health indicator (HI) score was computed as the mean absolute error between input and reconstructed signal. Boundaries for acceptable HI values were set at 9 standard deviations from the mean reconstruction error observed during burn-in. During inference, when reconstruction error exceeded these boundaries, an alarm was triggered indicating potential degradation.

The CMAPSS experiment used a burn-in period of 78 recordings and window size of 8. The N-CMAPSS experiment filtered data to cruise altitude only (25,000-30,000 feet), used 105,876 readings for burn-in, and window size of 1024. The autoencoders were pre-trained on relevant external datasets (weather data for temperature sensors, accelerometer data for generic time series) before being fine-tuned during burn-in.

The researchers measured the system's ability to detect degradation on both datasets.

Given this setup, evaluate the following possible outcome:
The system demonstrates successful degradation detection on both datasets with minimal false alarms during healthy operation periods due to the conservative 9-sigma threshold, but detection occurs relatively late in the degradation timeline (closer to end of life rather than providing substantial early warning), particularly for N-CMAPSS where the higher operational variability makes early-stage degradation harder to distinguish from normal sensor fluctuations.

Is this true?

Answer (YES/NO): NO